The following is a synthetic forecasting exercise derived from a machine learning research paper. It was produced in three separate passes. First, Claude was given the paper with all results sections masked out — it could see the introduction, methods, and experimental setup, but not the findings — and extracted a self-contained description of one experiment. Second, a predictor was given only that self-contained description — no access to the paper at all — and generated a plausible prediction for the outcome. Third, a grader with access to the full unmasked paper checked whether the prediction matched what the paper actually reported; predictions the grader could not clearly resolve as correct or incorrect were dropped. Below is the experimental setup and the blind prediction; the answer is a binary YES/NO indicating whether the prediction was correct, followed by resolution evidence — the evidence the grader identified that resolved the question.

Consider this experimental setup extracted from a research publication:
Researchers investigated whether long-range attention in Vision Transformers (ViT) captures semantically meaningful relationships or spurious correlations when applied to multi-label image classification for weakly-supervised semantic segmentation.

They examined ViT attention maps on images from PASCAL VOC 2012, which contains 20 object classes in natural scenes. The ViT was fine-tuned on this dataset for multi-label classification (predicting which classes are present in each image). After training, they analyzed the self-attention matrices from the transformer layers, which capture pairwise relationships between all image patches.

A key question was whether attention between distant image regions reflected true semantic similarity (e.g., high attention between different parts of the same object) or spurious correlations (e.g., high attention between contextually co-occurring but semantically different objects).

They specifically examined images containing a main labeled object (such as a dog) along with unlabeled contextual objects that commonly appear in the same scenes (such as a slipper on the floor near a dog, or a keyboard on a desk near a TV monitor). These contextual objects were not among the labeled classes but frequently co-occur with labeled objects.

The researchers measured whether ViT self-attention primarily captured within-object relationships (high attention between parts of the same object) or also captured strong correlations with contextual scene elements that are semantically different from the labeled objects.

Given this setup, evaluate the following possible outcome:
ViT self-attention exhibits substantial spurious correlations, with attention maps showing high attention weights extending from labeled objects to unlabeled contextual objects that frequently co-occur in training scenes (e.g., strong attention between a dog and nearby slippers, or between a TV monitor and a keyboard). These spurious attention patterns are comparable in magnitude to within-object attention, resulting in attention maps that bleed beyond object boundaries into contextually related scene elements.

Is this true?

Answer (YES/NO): YES